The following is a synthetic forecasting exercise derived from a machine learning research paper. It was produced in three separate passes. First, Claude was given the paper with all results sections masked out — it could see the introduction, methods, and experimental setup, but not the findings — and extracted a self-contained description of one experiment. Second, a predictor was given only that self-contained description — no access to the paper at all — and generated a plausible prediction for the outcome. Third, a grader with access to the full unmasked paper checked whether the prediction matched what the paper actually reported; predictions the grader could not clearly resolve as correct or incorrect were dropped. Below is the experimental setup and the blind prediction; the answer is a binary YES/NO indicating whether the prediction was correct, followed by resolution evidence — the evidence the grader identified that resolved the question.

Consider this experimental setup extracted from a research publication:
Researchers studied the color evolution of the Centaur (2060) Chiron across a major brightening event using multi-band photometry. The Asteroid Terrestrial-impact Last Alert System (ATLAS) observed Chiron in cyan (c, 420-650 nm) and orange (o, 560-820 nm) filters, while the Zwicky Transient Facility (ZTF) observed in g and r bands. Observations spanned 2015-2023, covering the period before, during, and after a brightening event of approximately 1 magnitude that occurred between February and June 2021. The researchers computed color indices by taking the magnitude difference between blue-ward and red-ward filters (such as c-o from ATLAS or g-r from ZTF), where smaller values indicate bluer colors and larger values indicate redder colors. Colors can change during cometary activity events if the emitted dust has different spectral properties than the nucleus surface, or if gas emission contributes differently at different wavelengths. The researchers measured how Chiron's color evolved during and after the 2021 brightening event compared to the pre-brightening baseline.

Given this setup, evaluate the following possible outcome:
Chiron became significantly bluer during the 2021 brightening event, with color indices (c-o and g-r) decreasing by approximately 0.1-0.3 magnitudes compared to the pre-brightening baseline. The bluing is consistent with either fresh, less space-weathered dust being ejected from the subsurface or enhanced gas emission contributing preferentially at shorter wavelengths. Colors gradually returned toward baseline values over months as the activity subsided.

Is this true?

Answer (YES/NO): NO